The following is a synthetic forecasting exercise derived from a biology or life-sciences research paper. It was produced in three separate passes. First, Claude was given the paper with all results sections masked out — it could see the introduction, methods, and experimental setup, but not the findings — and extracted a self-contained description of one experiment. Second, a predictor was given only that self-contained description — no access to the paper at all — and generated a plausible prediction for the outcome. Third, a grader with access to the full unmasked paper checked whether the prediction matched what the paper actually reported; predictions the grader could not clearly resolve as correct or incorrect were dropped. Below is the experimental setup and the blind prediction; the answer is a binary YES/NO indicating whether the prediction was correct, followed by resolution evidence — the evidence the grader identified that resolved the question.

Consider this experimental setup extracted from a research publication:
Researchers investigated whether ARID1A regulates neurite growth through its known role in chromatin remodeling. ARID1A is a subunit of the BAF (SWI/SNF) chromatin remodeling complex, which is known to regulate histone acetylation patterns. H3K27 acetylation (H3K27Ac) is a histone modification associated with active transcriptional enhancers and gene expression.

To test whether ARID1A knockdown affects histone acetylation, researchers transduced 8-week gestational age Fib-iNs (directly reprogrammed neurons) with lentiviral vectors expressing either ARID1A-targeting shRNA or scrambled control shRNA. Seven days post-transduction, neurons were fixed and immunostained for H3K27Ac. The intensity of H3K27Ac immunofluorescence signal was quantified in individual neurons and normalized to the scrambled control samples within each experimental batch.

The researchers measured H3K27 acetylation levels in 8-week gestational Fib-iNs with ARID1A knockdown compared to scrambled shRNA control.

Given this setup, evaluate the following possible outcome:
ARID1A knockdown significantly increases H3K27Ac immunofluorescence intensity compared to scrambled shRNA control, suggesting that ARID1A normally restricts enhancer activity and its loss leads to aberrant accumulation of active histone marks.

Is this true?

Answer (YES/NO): NO